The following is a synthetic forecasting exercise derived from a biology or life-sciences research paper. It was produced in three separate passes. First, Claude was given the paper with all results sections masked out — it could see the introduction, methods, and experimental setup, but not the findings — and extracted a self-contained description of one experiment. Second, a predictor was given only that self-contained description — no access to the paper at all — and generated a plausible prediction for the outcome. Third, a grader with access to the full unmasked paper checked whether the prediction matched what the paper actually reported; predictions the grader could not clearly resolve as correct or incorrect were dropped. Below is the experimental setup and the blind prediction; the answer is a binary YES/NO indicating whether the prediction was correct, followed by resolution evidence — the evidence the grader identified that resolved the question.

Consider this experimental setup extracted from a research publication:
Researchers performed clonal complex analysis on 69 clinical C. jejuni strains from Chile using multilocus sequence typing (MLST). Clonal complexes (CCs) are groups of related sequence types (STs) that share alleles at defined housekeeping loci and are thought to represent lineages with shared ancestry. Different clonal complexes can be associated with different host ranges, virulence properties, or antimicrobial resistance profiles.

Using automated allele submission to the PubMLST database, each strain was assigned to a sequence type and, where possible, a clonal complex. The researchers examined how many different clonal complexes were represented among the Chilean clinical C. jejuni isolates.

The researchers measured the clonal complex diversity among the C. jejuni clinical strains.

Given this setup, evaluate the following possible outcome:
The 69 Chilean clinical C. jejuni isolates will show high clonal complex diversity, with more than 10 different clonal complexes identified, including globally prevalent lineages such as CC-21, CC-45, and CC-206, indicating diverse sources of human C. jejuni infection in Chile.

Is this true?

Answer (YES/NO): NO